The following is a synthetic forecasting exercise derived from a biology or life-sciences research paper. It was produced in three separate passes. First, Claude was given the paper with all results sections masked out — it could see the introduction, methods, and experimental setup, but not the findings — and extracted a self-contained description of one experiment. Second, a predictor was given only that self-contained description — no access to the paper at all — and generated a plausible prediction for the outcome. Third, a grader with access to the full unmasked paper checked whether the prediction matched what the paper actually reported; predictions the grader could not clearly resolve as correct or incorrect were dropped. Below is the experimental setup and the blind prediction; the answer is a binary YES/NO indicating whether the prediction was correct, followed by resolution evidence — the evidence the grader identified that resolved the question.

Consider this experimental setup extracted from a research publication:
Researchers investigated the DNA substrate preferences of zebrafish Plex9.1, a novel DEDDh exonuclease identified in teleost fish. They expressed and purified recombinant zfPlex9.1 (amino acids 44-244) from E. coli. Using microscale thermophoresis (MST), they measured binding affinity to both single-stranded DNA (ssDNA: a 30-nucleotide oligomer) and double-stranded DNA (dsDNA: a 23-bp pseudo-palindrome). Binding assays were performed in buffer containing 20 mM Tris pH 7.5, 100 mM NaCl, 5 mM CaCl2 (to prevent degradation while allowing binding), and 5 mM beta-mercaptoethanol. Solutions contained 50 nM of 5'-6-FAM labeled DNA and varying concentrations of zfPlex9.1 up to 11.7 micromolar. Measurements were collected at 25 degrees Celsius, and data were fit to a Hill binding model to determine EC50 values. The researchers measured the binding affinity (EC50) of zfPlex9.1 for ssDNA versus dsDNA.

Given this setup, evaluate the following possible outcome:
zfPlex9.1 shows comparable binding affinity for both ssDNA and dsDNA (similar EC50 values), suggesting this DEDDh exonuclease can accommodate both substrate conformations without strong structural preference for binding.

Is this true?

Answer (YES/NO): YES